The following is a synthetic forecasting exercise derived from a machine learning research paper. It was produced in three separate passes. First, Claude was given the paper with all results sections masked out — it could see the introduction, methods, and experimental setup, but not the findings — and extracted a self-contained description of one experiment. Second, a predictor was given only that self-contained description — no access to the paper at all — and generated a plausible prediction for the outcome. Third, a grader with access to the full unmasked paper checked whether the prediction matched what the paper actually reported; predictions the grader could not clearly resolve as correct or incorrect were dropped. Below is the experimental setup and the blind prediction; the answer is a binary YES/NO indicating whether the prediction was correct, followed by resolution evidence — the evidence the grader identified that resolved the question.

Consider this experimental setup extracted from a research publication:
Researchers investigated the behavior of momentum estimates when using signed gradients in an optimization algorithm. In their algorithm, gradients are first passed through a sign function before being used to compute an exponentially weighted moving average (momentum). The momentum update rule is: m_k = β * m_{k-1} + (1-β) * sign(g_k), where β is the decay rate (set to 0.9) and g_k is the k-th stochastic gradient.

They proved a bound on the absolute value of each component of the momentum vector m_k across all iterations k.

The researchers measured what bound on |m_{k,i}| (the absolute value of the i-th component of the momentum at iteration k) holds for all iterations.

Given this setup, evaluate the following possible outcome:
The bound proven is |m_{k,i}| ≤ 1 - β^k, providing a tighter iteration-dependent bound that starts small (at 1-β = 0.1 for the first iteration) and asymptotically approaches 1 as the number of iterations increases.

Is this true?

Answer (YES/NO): NO